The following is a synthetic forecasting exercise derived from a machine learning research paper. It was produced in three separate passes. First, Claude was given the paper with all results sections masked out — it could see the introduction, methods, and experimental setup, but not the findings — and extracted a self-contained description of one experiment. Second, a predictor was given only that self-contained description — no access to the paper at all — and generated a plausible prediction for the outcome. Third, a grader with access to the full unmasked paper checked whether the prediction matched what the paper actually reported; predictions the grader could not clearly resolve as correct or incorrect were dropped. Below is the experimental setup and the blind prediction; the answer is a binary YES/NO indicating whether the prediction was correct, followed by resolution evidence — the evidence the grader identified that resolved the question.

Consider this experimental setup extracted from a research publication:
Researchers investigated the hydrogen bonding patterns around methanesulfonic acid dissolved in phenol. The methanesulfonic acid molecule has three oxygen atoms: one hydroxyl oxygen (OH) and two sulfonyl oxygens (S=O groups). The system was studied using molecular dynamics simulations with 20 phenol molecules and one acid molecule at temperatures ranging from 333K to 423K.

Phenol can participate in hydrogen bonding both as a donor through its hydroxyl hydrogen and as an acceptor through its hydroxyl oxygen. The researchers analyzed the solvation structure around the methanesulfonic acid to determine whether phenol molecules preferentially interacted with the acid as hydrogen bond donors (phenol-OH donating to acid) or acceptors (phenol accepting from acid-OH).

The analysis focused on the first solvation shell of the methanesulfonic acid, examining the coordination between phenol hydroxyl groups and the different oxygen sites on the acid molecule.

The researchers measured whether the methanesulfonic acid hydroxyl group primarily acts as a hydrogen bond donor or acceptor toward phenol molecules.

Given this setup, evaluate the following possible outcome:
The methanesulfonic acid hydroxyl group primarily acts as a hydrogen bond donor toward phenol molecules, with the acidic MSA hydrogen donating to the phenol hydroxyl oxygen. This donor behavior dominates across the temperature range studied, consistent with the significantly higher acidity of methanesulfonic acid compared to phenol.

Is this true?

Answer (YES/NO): YES